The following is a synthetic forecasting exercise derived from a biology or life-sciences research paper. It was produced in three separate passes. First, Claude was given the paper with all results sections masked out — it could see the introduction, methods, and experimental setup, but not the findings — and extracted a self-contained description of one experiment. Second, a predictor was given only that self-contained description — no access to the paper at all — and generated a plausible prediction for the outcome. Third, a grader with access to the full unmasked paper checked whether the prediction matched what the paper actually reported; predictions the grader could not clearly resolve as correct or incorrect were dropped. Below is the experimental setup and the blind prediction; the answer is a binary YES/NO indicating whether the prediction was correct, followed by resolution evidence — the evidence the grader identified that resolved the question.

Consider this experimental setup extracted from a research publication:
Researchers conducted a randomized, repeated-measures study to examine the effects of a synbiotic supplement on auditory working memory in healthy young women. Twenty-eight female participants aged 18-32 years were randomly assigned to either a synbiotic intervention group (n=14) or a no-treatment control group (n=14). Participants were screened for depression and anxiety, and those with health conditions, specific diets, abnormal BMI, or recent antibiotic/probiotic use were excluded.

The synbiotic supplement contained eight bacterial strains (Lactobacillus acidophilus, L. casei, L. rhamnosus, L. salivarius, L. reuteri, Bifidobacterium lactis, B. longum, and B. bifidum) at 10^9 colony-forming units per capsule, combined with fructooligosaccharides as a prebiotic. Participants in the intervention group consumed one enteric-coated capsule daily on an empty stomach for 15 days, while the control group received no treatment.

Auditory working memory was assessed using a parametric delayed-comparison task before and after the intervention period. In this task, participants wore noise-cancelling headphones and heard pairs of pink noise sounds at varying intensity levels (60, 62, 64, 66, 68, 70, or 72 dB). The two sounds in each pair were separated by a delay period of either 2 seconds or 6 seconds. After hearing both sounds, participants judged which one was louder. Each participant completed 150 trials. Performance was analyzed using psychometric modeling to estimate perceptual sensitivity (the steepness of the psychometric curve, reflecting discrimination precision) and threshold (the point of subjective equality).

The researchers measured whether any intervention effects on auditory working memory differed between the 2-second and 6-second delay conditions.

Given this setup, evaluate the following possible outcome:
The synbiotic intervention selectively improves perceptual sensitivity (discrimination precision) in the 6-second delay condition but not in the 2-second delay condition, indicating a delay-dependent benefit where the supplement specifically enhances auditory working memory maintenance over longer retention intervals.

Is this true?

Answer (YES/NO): NO